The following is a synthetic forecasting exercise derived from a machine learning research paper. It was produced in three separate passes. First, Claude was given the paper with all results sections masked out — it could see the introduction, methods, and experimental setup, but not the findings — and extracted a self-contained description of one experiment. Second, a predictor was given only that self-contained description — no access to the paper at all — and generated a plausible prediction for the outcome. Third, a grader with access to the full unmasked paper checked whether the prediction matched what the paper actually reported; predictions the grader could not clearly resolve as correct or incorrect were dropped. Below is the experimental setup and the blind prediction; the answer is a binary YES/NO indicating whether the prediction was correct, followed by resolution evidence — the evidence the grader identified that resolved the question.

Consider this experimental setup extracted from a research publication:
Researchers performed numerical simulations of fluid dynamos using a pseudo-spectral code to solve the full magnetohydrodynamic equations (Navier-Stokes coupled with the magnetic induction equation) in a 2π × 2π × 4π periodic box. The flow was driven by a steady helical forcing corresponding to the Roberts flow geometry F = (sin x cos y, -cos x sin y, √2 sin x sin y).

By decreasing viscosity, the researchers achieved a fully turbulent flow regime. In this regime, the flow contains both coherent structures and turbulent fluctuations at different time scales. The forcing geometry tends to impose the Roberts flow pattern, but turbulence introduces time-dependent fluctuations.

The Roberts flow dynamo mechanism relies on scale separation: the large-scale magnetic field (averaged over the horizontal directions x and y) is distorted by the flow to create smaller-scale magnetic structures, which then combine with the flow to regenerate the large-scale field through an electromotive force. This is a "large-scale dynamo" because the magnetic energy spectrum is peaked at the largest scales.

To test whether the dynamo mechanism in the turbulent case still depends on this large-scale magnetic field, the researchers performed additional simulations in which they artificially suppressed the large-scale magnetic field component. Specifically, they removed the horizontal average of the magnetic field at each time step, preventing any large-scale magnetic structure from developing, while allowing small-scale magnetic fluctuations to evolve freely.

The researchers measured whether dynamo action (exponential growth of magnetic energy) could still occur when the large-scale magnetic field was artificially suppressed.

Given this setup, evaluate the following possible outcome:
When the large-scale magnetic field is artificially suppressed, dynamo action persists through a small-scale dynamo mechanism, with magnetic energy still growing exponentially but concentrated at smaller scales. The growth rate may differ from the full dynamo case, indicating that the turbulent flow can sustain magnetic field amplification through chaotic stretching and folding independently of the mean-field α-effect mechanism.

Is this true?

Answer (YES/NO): YES